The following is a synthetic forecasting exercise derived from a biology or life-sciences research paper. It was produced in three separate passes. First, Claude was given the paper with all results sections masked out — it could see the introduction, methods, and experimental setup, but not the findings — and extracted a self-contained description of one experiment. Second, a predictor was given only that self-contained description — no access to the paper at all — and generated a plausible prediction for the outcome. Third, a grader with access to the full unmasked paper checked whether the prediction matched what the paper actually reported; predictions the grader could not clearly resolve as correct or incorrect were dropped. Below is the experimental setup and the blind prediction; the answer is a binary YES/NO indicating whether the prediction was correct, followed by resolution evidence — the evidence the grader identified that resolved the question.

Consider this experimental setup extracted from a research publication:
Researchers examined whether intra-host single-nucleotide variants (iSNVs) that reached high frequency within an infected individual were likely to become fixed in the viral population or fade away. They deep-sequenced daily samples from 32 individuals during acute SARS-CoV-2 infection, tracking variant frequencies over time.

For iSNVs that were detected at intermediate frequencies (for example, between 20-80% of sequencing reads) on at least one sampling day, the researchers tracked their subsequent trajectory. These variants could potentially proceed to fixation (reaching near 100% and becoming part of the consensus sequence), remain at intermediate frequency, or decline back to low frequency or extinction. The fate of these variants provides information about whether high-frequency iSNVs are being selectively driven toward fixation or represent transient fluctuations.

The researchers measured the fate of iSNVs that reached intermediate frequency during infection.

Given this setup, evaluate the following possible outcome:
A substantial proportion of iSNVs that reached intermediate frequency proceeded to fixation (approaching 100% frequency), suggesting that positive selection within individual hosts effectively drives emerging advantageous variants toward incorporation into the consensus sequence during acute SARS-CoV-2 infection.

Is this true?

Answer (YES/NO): NO